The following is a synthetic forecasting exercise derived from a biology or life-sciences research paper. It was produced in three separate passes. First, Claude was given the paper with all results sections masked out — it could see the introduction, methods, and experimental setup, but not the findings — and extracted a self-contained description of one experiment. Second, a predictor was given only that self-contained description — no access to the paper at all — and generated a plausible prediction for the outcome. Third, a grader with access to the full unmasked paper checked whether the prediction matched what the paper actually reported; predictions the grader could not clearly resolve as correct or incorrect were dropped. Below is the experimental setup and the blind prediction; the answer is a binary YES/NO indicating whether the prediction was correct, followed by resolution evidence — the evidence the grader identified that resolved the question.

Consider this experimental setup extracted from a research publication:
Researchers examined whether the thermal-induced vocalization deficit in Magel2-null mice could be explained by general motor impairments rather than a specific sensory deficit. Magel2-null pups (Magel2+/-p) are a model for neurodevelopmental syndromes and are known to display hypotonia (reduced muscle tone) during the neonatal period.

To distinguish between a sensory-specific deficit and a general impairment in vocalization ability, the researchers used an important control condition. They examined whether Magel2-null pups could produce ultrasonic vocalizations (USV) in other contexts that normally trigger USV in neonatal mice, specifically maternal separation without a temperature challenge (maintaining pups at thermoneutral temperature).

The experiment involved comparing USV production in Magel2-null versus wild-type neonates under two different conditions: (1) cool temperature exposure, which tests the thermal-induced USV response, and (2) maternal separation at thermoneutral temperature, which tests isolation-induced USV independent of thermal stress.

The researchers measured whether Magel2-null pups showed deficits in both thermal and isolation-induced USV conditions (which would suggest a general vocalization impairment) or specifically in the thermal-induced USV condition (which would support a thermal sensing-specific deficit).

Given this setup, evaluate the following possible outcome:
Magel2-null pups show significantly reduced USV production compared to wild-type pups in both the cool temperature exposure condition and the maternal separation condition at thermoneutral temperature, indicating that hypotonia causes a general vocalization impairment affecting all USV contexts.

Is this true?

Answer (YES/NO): NO